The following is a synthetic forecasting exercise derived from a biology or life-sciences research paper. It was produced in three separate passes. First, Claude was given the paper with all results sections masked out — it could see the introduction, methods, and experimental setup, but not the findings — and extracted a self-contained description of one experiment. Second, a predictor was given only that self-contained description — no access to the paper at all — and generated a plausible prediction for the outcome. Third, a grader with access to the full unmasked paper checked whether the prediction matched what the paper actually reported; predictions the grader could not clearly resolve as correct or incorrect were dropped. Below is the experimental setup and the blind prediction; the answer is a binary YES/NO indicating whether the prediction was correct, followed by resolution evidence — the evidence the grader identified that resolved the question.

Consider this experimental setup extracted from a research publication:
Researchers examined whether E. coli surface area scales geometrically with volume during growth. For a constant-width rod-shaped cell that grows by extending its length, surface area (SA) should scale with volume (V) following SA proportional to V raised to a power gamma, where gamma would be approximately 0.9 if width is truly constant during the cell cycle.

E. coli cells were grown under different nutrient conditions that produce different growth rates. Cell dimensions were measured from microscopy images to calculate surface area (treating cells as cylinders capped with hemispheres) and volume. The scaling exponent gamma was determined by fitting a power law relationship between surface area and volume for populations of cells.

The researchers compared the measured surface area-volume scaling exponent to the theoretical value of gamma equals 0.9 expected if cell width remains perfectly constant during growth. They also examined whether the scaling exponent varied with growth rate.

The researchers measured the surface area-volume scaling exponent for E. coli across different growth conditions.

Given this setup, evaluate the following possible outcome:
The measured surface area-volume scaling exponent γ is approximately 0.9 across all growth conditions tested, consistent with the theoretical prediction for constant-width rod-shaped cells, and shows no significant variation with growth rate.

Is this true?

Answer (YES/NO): NO